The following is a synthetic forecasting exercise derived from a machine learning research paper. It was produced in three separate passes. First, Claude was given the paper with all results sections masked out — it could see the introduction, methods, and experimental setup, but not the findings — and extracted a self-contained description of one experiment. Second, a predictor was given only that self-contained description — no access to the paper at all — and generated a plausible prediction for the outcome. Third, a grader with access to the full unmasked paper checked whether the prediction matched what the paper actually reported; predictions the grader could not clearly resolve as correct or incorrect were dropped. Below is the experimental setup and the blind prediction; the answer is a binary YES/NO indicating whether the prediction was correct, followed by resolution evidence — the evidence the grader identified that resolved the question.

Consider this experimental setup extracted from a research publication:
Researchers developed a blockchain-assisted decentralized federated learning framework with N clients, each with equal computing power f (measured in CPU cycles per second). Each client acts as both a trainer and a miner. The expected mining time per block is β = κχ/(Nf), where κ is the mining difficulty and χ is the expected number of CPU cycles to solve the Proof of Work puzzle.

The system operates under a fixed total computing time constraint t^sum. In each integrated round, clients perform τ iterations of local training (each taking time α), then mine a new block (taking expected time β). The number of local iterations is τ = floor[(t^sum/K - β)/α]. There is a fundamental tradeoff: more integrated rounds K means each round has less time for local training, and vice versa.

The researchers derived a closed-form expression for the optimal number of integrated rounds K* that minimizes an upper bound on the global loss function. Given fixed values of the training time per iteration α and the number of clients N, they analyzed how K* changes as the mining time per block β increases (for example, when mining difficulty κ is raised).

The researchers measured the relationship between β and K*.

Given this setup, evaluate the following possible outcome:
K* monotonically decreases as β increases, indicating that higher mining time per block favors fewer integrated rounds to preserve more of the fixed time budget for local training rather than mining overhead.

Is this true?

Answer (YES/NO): YES